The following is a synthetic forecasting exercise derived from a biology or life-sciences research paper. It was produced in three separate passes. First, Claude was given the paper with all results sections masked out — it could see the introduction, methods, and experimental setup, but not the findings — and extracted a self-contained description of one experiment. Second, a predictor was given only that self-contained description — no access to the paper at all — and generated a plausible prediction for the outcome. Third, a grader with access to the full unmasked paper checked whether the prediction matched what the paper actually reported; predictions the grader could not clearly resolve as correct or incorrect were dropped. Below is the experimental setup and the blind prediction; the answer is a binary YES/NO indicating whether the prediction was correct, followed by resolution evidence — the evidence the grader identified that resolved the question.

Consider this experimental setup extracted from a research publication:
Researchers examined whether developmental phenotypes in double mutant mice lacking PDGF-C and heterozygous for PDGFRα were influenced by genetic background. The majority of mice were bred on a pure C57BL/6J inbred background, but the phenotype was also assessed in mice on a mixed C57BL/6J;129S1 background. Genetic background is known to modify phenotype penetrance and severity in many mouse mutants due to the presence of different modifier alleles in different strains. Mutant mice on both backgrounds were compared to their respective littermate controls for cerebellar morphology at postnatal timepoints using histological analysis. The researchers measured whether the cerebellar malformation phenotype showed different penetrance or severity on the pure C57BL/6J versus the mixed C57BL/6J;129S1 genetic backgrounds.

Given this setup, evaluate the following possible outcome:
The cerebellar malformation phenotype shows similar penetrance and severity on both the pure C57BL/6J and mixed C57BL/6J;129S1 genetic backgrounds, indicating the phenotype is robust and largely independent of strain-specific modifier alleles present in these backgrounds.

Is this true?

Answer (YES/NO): YES